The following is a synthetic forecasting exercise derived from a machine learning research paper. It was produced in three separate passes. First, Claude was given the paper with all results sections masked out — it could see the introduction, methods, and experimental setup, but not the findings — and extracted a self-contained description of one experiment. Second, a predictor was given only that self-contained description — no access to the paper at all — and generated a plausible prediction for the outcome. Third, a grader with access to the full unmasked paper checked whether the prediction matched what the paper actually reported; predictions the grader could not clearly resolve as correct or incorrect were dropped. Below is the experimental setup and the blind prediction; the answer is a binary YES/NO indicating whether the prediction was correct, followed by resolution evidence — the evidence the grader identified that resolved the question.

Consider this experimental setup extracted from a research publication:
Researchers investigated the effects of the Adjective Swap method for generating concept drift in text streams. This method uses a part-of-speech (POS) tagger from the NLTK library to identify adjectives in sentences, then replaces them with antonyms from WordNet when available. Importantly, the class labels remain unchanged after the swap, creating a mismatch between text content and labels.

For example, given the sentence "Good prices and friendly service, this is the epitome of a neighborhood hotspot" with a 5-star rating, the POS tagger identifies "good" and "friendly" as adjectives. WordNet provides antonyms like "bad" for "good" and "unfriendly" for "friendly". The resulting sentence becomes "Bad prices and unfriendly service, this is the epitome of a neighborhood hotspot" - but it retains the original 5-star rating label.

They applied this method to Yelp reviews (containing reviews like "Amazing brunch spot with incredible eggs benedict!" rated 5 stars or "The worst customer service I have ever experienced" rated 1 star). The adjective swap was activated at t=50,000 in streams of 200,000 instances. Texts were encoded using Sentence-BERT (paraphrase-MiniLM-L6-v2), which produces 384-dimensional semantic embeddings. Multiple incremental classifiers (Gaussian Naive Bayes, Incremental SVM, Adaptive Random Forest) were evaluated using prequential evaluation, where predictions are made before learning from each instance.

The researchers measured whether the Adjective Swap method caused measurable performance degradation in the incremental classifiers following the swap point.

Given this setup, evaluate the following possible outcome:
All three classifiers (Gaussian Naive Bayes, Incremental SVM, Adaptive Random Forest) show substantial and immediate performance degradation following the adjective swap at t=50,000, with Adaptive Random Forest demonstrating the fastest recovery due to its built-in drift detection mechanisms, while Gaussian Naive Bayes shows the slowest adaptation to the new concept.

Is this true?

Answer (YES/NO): NO